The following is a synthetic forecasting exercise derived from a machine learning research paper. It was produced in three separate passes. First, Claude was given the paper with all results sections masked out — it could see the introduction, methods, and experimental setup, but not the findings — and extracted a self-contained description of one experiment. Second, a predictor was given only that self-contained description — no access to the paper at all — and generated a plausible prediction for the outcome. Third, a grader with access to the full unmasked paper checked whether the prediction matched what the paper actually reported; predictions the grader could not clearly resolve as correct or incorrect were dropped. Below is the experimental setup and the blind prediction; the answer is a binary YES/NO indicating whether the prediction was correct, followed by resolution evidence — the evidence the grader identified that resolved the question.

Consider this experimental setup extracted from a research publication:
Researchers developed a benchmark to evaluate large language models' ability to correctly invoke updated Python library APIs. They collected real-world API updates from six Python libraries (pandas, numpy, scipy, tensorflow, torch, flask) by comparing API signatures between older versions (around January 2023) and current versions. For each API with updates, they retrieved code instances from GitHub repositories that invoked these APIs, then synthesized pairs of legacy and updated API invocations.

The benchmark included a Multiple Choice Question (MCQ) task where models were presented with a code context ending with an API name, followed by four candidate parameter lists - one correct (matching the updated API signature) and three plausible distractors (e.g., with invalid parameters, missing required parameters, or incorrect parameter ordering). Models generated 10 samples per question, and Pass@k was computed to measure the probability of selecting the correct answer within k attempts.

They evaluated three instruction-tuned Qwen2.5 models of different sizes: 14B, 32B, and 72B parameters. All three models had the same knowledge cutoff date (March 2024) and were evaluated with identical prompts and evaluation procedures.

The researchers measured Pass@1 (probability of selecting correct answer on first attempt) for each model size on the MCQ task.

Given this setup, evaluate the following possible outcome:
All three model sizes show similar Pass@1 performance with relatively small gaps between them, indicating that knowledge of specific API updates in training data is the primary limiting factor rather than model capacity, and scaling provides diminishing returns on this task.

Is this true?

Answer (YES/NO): NO